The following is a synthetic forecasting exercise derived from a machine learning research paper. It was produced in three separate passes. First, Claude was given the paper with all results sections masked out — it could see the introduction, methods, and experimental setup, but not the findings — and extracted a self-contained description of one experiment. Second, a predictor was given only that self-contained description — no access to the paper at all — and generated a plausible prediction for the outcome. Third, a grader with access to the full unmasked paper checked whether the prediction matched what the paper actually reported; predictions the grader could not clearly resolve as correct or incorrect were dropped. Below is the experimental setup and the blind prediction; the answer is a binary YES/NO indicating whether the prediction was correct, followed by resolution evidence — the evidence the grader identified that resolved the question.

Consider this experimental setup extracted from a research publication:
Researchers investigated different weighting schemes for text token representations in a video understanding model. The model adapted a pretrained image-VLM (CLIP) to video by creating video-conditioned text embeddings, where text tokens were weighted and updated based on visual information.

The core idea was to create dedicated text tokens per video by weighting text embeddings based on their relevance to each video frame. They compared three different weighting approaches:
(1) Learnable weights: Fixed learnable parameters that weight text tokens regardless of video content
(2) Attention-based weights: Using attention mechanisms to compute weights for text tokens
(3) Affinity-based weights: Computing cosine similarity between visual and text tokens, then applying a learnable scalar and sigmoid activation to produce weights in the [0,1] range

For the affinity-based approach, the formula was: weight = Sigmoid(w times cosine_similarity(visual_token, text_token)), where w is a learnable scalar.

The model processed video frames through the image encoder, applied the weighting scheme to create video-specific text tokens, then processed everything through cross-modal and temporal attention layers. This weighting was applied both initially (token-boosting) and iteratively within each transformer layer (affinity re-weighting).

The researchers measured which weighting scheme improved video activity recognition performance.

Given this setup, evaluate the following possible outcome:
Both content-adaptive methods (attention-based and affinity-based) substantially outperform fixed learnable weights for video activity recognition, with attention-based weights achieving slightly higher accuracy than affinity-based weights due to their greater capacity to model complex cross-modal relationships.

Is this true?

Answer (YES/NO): NO